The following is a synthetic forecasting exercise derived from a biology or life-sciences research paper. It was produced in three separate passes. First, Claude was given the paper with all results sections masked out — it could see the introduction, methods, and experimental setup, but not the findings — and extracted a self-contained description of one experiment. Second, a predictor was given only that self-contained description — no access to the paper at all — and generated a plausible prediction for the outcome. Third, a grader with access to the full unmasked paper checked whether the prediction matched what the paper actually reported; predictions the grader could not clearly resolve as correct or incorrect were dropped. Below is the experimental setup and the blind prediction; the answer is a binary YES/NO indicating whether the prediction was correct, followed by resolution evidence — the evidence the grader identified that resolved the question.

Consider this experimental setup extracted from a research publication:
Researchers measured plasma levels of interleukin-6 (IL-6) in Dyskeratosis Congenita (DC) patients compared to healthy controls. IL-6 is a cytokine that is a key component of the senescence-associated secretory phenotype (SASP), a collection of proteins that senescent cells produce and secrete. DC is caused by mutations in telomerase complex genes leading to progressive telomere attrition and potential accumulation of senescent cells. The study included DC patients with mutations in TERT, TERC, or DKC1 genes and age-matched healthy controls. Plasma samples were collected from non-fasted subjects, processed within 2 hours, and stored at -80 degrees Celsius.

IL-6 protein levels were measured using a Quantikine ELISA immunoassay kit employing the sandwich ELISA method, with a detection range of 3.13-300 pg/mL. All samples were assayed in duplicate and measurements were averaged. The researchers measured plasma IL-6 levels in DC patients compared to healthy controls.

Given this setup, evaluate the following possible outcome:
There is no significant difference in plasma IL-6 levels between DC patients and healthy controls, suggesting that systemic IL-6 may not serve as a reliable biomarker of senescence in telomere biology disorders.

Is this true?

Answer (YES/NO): YES